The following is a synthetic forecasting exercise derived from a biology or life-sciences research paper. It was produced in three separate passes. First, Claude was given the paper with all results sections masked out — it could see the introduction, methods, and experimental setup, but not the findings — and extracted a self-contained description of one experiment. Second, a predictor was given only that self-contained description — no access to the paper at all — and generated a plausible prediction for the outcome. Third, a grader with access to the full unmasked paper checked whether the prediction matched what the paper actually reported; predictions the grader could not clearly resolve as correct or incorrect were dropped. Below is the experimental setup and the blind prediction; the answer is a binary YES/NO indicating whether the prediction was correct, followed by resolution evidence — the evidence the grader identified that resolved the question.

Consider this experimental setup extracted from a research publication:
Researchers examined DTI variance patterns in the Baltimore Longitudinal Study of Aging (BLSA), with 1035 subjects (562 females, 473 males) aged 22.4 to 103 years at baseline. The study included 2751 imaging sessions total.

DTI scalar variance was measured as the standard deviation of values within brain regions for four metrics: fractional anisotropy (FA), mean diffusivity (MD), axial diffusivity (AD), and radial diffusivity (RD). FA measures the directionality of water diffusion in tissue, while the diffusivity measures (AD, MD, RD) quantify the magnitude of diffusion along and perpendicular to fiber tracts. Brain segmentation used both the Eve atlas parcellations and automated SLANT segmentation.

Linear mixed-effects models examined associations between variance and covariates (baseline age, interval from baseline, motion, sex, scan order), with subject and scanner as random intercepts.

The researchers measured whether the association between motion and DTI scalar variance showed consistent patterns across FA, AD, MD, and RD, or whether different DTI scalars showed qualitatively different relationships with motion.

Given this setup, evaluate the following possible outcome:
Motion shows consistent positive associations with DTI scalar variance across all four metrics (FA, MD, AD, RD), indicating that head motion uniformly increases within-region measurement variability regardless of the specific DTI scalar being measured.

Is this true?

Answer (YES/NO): NO